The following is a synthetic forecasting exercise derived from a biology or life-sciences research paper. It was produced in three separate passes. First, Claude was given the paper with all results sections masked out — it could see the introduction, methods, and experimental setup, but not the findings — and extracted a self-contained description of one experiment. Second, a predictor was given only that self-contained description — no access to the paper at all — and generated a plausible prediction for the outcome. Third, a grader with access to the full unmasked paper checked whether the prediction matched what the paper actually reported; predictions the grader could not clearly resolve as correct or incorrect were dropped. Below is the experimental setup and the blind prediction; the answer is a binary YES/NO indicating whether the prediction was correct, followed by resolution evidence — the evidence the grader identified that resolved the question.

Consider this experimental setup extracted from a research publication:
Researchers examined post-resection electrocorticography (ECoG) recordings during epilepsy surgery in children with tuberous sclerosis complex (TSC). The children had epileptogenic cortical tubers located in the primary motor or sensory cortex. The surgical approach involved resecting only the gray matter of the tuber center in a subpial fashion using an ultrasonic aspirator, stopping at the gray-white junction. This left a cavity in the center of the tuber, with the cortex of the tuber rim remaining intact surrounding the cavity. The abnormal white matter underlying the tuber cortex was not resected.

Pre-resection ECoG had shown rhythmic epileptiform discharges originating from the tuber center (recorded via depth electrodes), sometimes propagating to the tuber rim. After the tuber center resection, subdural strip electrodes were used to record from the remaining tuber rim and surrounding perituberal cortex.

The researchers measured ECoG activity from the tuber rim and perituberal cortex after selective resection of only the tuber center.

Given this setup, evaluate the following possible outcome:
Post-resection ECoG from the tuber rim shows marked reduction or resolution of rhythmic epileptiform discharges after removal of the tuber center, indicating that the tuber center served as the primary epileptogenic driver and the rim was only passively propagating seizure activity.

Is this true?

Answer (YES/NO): YES